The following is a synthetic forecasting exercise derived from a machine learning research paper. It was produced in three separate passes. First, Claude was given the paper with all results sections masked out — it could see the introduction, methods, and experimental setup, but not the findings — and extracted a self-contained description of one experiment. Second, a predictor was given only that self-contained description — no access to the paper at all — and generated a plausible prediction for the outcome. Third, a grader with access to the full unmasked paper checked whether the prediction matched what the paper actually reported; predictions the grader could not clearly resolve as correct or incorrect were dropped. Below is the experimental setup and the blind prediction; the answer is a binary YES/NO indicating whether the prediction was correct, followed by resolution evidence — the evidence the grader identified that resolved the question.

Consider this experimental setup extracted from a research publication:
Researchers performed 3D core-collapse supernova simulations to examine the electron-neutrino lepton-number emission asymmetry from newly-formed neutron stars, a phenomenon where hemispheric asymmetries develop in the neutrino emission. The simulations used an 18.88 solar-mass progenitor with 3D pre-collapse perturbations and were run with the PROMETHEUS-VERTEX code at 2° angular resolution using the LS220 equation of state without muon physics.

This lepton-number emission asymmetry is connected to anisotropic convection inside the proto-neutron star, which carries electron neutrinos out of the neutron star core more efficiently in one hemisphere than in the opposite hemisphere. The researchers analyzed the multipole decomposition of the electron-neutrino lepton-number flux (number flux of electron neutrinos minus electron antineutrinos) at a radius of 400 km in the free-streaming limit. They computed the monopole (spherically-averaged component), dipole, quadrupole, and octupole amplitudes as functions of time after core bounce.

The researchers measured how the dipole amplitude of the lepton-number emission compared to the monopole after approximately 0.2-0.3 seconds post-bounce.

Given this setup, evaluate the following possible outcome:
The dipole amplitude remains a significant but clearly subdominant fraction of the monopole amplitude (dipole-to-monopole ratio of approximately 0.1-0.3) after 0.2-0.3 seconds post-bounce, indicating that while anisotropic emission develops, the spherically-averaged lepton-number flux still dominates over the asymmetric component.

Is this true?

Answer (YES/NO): NO